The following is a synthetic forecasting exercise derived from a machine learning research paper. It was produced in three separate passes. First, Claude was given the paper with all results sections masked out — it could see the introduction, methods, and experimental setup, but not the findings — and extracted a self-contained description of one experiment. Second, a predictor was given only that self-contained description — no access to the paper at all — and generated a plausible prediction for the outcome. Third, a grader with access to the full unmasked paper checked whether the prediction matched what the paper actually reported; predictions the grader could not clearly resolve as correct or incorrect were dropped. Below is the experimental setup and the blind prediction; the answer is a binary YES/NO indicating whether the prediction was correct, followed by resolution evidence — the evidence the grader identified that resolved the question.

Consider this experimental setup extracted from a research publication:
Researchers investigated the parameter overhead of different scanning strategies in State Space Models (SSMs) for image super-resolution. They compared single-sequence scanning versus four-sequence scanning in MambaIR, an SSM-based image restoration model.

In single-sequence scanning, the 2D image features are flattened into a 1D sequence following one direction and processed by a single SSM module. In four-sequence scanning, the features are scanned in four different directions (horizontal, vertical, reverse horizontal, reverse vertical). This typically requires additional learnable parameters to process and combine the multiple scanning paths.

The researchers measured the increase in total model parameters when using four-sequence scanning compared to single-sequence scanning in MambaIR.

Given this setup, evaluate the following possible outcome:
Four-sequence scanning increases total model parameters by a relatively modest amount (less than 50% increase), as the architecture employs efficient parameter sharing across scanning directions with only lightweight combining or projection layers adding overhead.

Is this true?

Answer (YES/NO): YES